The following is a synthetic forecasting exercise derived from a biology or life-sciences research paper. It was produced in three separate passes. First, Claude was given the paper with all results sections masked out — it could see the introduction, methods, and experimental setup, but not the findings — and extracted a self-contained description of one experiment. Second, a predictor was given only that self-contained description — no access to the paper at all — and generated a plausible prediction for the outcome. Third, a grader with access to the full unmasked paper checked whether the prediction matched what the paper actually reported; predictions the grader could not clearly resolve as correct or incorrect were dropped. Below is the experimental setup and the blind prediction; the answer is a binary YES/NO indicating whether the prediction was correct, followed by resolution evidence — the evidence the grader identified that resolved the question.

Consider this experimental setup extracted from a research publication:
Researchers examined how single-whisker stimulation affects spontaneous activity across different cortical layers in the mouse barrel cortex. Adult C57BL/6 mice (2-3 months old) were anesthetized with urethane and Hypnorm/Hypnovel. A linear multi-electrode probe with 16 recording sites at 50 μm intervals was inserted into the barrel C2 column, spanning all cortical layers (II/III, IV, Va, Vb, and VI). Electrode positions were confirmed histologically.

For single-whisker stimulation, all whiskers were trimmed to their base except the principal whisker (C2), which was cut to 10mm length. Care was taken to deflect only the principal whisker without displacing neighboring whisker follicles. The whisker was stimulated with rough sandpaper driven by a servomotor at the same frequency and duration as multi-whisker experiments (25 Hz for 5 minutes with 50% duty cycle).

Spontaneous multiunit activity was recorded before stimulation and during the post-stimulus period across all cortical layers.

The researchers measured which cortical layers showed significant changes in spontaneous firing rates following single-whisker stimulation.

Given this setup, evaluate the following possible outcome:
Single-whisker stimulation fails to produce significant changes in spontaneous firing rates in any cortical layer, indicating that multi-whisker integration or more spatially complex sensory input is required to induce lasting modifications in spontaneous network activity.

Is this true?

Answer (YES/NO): NO